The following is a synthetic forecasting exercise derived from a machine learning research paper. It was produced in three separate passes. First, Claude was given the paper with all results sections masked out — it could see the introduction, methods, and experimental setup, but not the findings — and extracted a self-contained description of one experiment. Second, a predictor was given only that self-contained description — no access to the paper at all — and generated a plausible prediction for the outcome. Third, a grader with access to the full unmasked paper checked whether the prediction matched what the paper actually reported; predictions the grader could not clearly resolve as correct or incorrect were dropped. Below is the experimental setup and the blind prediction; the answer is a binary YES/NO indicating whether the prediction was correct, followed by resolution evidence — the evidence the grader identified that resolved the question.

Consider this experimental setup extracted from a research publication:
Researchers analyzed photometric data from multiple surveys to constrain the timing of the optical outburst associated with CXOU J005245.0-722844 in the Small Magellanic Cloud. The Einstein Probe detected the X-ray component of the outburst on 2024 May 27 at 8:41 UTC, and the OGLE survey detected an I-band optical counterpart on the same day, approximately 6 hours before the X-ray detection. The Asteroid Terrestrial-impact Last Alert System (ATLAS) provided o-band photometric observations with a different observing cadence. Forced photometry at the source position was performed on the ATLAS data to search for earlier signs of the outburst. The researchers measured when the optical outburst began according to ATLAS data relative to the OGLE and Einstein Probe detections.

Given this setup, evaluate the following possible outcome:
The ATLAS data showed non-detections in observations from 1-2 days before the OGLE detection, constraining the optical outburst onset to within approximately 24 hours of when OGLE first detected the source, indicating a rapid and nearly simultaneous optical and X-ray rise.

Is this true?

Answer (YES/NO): NO